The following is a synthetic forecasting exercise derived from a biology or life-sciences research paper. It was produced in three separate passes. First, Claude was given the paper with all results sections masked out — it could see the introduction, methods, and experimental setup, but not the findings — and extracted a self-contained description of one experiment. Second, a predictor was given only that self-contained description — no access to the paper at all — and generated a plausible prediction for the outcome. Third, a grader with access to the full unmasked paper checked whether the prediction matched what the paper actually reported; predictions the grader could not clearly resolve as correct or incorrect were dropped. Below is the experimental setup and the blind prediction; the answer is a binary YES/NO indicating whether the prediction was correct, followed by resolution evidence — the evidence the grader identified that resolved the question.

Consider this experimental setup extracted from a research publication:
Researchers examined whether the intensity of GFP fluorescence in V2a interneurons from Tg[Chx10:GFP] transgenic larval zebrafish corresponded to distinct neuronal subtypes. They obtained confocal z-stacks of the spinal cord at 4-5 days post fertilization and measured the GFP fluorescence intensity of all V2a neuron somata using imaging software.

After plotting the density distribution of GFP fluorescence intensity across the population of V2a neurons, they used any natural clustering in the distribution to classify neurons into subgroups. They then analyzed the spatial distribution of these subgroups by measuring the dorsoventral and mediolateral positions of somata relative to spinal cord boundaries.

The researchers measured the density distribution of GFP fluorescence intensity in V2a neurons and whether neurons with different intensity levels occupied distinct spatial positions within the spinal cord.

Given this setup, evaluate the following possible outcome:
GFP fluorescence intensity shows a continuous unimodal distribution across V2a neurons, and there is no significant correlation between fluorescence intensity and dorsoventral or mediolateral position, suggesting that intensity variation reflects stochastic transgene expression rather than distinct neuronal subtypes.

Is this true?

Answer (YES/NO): NO